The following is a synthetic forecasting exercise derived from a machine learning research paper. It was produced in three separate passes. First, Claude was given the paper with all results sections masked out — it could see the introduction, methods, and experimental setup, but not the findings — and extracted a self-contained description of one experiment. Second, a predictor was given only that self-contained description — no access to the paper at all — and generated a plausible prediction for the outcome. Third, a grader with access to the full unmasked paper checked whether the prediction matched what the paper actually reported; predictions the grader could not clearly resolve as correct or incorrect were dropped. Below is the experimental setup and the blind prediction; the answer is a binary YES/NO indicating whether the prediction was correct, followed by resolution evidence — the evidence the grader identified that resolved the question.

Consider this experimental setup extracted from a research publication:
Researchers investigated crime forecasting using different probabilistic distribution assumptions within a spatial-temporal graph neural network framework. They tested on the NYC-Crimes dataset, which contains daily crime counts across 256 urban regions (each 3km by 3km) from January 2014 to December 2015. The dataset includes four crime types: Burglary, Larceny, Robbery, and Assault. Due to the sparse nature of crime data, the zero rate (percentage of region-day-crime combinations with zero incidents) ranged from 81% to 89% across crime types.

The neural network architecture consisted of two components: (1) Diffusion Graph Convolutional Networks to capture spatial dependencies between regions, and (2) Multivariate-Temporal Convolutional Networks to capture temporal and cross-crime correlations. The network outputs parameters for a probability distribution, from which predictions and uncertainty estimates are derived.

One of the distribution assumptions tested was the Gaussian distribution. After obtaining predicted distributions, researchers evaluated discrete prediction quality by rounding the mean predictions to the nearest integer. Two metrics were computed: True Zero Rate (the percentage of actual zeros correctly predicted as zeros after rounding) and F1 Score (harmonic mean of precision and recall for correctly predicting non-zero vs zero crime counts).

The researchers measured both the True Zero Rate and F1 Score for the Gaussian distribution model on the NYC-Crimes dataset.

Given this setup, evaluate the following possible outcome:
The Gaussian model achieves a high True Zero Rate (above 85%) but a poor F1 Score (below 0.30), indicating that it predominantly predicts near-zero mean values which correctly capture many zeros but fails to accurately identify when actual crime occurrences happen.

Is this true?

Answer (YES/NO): YES